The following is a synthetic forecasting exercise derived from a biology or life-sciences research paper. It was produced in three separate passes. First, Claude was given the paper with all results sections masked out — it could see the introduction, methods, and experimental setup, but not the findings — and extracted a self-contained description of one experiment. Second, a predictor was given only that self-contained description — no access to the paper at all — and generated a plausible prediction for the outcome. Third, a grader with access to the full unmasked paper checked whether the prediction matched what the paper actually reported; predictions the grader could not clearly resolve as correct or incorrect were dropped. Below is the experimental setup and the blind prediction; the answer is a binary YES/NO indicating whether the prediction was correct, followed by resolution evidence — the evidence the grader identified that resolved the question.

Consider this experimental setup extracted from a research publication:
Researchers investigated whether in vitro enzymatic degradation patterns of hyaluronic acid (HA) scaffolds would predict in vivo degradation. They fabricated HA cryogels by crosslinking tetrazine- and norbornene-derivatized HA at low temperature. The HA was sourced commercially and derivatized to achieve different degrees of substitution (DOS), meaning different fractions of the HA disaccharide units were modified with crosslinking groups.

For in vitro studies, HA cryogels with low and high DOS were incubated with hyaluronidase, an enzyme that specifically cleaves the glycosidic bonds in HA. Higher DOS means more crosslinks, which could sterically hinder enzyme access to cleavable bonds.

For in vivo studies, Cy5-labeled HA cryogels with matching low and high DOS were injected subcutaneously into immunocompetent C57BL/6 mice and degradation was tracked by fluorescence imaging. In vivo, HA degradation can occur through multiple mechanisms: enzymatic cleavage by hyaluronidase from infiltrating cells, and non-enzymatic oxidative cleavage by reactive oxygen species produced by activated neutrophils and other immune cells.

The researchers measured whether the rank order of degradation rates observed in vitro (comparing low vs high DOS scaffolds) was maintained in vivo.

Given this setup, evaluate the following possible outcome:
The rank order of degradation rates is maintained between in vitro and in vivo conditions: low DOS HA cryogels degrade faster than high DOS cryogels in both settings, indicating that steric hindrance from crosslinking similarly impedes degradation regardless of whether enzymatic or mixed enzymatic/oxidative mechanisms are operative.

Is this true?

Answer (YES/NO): NO